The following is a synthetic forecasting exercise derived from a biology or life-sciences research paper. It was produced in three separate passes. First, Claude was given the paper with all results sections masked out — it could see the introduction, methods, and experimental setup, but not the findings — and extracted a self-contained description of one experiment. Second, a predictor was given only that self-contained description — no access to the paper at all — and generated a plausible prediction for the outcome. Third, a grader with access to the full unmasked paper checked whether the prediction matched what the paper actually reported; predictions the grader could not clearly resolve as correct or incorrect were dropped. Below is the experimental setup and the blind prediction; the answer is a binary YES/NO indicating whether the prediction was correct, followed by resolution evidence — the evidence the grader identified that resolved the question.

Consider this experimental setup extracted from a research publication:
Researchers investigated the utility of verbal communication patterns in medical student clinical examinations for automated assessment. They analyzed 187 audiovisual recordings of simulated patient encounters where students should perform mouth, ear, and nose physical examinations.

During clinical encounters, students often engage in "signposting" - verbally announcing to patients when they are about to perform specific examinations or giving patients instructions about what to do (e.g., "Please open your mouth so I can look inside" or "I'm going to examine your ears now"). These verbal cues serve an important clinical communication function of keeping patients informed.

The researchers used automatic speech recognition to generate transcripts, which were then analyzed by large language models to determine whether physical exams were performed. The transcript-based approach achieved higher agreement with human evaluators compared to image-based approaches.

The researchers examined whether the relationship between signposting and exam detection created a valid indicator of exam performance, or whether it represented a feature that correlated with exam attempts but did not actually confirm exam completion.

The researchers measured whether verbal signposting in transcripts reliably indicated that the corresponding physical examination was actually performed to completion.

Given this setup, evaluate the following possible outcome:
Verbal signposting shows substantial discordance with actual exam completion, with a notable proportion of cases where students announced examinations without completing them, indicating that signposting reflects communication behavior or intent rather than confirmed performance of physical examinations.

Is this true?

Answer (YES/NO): NO